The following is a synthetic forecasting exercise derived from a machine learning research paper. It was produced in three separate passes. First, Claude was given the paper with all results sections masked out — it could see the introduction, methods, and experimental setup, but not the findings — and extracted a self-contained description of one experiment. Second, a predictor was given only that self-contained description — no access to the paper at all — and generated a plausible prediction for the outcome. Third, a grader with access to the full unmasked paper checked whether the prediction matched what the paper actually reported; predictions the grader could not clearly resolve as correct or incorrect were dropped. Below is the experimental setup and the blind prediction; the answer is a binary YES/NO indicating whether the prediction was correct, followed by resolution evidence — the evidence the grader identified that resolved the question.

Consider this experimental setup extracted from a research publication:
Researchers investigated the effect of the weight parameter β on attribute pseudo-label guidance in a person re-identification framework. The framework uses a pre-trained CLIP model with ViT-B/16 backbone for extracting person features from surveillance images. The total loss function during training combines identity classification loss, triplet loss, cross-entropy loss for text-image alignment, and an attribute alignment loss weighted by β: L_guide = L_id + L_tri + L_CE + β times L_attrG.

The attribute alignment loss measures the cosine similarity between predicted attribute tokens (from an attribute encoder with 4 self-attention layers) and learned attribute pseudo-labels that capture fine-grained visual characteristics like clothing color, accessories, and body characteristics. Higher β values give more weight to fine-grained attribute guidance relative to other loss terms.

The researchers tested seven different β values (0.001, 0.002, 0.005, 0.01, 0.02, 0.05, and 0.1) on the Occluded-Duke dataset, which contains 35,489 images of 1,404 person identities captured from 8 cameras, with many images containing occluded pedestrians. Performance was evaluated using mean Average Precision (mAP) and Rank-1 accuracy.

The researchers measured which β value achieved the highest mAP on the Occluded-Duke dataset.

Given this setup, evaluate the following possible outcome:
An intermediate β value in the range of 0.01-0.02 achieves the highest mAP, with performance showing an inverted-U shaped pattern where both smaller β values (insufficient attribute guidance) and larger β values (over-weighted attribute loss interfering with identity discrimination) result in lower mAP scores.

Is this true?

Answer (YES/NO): YES